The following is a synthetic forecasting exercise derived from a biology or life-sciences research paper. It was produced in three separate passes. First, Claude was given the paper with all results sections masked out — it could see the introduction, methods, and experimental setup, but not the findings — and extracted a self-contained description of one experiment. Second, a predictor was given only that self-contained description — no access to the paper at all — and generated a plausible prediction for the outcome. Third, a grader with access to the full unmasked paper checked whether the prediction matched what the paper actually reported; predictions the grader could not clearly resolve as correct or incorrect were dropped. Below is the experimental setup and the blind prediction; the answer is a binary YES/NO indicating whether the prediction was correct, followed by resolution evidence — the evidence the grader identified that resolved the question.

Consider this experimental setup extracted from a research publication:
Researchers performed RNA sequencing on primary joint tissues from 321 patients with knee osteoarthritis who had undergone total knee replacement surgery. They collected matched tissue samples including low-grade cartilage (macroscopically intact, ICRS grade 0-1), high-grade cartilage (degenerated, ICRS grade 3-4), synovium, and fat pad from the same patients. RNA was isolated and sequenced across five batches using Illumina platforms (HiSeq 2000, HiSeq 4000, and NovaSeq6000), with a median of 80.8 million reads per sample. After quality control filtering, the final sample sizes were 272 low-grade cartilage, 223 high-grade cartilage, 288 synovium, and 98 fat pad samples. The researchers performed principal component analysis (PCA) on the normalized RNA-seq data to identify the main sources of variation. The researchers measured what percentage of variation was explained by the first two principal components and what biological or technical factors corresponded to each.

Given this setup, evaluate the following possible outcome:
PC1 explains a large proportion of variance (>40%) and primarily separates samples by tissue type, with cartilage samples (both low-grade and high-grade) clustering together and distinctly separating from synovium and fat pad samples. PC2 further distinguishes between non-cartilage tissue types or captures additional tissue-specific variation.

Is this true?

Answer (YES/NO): NO